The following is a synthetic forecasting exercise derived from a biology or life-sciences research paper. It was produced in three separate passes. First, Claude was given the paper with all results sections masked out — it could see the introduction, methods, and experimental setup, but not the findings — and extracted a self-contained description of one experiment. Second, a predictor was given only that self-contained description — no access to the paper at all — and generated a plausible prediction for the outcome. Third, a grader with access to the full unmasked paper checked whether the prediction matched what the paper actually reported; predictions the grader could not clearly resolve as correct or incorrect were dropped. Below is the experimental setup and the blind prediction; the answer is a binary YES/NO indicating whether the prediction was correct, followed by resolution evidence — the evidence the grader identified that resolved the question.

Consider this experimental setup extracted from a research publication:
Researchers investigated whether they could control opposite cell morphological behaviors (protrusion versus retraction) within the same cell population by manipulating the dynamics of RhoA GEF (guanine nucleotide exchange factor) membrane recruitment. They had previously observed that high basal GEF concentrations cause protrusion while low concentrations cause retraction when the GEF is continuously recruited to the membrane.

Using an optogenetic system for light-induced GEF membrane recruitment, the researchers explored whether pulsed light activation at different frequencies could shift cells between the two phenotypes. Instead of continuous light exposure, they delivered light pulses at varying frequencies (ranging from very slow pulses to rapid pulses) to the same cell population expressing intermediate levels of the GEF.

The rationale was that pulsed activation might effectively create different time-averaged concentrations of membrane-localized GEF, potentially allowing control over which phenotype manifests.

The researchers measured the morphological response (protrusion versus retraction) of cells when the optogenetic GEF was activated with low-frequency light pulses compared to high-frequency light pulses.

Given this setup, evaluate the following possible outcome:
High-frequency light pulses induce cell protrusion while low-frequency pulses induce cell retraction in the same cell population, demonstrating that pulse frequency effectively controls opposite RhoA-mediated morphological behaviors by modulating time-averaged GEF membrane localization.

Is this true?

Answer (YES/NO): NO